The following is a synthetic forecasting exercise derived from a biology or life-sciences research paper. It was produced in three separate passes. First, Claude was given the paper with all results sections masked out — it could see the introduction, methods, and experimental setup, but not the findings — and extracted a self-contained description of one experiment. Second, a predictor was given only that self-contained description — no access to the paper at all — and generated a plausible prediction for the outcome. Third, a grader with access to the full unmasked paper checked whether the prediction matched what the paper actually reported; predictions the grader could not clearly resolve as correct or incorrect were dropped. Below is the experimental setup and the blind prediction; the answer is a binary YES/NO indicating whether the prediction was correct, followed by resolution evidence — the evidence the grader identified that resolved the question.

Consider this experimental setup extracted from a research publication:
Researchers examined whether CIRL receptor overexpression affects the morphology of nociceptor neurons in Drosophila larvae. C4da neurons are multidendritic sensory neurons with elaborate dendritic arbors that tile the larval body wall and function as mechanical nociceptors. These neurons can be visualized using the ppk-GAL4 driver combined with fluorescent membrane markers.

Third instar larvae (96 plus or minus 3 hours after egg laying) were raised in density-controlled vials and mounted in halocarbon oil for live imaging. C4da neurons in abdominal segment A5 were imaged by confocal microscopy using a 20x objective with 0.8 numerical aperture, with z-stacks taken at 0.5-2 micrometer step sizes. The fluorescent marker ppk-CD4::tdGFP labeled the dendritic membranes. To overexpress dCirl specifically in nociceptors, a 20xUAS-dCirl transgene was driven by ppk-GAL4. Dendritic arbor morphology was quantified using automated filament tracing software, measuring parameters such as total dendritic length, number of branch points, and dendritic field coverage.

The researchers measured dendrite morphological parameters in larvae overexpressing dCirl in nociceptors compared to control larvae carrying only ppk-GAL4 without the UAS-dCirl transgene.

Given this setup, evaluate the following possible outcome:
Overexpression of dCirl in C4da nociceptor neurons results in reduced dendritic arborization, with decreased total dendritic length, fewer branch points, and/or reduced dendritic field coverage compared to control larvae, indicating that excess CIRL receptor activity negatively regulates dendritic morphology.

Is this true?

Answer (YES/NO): YES